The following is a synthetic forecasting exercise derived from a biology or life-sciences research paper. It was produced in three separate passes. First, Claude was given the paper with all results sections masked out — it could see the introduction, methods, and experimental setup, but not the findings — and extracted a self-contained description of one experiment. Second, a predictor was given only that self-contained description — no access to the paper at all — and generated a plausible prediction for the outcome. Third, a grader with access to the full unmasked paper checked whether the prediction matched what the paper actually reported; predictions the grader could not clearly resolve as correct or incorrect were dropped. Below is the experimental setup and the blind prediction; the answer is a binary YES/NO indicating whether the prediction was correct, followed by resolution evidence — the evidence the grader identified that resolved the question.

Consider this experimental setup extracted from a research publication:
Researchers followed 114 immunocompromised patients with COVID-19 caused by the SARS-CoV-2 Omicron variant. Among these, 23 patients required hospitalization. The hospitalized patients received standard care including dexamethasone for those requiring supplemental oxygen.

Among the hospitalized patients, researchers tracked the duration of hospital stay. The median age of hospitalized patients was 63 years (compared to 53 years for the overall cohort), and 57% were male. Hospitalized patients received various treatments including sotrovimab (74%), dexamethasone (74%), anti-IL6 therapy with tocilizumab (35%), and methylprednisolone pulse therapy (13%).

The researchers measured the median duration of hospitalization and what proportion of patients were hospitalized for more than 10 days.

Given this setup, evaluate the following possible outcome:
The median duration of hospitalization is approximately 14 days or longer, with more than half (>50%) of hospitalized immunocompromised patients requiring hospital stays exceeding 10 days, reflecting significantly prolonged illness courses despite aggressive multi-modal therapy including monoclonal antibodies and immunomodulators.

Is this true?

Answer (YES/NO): NO